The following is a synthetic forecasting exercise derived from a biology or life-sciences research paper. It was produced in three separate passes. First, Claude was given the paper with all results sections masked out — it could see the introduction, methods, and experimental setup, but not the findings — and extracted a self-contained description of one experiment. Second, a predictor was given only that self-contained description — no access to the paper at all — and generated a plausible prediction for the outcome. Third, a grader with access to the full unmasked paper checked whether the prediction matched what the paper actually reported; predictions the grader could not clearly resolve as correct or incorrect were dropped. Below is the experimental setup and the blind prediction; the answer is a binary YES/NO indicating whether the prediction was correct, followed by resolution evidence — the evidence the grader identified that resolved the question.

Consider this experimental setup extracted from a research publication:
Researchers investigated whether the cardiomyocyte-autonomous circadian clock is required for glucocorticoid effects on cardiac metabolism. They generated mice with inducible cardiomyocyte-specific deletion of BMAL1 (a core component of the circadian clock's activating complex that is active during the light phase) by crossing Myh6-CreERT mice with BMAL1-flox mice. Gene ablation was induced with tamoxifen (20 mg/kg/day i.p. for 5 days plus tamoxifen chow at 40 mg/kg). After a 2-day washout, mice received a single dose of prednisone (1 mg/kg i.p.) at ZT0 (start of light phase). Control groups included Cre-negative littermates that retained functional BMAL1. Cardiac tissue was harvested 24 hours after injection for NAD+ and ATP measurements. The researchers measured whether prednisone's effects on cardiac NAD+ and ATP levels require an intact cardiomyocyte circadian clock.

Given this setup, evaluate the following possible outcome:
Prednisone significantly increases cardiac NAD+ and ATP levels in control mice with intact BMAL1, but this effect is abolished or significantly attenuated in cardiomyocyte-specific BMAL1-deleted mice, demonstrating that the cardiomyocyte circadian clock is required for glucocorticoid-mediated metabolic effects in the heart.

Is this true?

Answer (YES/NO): YES